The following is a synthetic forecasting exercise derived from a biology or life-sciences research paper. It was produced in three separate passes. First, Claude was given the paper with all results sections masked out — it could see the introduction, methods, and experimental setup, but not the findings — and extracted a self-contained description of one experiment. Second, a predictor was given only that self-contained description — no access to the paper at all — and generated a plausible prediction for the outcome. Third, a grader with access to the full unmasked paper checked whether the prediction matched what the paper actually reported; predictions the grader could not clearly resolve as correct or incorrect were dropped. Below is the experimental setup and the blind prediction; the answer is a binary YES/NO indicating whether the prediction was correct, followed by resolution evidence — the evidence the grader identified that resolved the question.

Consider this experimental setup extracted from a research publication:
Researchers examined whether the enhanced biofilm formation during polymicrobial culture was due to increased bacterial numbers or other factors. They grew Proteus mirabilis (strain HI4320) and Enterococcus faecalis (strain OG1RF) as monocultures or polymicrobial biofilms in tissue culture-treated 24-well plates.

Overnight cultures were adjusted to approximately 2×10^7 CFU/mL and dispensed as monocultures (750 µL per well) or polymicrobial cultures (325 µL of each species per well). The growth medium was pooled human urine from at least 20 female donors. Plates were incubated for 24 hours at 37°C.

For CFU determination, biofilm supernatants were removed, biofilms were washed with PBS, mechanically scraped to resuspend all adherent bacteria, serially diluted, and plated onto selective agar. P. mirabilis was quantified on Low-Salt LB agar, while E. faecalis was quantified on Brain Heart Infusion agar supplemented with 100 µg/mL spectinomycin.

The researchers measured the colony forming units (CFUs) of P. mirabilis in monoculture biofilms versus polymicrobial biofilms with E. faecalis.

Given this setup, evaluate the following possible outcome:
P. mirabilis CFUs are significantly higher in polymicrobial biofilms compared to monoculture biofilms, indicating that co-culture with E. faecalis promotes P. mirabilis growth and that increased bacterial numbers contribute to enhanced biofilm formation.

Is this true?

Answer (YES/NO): NO